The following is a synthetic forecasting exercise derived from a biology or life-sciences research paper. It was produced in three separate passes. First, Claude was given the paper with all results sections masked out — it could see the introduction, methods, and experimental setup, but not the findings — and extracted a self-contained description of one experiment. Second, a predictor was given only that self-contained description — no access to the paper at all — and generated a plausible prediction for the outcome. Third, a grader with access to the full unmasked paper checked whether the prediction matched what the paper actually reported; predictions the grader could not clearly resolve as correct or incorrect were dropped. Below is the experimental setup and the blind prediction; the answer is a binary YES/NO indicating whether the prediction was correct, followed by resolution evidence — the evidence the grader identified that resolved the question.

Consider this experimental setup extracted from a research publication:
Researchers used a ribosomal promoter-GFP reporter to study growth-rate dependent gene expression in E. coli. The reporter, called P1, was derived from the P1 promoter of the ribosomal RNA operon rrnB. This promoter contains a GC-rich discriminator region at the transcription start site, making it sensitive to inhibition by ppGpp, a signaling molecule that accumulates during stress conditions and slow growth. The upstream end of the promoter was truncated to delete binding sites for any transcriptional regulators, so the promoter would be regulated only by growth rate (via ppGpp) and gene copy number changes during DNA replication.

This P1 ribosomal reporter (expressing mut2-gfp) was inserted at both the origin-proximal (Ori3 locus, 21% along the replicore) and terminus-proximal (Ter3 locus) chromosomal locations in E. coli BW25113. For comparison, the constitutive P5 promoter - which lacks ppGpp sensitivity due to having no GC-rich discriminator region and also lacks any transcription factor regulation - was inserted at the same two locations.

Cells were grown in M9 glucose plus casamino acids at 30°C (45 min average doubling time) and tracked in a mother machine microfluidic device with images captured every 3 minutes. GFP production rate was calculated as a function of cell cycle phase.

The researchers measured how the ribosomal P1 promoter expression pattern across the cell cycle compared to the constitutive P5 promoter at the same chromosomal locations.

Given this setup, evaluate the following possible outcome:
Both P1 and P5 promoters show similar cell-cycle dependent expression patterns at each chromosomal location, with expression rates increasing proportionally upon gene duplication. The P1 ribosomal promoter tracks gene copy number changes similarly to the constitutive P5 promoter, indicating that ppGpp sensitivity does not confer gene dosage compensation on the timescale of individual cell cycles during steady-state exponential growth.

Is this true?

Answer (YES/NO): YES